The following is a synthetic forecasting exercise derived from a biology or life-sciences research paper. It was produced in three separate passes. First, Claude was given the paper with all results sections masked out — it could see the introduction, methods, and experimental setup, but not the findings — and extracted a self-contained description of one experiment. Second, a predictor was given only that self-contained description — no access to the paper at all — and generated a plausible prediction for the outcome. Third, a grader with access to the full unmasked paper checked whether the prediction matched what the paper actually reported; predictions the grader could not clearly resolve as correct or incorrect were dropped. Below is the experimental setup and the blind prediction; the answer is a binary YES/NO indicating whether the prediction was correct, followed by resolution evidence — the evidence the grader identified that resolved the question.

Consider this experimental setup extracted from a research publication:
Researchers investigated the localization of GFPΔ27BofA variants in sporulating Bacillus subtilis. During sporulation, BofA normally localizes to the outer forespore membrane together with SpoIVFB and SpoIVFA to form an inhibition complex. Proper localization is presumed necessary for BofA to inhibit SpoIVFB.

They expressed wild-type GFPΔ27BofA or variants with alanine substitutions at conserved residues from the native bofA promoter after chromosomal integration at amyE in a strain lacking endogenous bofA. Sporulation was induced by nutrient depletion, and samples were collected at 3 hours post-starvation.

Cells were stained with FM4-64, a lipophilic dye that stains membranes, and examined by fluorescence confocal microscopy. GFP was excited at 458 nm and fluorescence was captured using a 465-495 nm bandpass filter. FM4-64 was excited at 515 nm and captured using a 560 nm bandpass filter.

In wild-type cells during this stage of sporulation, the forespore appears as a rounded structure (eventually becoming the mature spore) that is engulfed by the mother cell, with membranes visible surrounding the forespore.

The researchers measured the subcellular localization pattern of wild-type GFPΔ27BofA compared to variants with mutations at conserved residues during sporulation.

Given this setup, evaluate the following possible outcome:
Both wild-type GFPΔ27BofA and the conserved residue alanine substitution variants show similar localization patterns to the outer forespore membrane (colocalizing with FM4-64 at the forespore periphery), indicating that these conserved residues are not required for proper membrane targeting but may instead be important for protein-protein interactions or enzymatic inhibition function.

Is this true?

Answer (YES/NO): NO